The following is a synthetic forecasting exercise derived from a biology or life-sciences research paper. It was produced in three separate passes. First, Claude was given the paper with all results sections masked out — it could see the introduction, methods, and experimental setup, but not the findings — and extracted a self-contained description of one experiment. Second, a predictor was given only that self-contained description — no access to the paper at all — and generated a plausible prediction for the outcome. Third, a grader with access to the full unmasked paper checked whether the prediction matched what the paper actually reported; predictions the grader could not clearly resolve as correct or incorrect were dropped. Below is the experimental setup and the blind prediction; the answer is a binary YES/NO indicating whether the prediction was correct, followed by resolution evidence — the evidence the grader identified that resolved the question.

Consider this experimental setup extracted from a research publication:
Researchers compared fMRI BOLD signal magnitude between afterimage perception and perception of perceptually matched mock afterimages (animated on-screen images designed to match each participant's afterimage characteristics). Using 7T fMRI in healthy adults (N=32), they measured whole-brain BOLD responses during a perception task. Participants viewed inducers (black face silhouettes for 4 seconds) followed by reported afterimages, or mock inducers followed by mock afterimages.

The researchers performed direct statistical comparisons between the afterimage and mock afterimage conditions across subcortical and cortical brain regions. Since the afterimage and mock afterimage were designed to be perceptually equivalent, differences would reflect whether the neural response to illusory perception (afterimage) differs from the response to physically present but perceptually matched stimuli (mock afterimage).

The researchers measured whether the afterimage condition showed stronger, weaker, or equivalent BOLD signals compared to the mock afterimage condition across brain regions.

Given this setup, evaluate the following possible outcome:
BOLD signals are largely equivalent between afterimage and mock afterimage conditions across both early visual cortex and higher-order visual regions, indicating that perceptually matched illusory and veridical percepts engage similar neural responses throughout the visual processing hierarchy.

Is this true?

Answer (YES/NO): NO